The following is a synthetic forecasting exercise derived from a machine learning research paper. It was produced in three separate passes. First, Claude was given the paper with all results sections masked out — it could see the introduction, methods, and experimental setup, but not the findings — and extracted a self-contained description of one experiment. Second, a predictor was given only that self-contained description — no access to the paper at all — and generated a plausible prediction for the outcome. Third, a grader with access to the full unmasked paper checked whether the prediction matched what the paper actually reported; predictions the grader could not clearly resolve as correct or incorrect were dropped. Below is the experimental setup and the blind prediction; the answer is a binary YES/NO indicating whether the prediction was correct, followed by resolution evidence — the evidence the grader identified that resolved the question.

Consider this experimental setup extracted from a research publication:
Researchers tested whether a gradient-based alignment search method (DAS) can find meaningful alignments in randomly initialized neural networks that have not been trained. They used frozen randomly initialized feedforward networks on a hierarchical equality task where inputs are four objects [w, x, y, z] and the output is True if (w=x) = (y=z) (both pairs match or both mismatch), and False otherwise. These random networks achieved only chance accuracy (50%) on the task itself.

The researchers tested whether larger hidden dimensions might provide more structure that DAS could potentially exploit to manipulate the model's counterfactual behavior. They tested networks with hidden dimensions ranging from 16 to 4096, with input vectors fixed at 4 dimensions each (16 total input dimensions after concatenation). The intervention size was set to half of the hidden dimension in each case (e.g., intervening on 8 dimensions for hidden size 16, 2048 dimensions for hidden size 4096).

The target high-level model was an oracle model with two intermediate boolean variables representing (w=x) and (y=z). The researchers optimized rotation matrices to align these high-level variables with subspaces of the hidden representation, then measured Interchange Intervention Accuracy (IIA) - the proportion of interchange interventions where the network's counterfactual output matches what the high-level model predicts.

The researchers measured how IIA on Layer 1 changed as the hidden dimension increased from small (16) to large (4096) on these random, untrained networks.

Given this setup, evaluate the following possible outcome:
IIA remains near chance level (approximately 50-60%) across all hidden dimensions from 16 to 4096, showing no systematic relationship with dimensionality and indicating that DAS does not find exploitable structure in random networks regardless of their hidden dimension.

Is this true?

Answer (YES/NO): NO